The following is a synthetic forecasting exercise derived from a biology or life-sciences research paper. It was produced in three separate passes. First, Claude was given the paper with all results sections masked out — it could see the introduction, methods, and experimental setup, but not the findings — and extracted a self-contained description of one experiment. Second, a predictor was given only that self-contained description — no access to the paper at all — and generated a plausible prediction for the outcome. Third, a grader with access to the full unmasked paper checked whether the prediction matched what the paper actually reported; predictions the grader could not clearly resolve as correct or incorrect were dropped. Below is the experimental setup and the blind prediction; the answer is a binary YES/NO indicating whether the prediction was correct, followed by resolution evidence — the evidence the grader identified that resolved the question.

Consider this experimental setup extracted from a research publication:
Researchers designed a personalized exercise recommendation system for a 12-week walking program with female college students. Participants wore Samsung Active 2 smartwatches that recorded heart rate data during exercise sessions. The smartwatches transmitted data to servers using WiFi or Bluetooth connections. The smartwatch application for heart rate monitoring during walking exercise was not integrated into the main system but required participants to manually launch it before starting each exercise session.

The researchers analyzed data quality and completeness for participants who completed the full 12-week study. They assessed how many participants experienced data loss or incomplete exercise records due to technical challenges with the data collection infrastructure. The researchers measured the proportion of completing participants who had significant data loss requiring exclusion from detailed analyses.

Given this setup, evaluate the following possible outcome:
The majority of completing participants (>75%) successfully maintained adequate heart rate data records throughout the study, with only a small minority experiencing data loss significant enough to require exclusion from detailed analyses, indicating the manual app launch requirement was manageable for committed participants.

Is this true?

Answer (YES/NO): NO